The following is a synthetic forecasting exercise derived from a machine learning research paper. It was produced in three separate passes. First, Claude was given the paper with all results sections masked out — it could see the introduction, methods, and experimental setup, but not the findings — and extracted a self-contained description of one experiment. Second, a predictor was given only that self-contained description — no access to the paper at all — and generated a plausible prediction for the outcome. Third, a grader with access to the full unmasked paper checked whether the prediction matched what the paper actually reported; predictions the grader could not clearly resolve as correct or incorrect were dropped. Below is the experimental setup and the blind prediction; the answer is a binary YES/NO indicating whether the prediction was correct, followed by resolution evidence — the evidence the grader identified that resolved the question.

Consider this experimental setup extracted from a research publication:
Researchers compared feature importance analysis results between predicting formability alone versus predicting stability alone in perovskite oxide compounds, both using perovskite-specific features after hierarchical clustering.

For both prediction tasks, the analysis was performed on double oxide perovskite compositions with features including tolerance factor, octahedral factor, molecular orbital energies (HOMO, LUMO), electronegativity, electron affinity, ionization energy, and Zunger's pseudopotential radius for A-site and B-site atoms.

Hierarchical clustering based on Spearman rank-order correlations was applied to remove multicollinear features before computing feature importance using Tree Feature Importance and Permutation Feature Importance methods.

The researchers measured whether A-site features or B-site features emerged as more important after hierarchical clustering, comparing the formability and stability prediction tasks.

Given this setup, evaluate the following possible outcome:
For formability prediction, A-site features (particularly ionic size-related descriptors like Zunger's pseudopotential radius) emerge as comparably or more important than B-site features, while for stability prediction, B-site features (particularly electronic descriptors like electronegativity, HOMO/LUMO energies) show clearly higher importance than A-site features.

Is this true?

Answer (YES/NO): NO